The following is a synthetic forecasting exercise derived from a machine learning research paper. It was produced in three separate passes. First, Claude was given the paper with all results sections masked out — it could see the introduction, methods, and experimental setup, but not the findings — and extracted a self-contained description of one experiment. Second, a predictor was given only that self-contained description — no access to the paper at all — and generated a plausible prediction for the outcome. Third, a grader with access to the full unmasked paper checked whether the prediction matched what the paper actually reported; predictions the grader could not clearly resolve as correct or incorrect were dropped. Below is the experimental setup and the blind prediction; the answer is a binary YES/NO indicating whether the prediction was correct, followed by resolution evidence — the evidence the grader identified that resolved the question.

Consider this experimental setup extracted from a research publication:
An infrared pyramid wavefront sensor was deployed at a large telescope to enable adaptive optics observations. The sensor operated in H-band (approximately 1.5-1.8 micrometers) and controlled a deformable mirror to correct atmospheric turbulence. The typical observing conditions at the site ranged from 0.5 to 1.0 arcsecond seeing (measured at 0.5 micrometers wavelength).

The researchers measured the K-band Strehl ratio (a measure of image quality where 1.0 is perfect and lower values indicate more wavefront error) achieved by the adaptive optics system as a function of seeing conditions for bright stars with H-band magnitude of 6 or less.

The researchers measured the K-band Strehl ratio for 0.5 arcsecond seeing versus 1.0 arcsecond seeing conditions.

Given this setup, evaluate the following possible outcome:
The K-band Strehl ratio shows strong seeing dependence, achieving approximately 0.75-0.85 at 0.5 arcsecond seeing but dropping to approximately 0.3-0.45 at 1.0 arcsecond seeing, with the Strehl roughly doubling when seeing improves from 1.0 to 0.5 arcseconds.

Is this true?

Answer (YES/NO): NO